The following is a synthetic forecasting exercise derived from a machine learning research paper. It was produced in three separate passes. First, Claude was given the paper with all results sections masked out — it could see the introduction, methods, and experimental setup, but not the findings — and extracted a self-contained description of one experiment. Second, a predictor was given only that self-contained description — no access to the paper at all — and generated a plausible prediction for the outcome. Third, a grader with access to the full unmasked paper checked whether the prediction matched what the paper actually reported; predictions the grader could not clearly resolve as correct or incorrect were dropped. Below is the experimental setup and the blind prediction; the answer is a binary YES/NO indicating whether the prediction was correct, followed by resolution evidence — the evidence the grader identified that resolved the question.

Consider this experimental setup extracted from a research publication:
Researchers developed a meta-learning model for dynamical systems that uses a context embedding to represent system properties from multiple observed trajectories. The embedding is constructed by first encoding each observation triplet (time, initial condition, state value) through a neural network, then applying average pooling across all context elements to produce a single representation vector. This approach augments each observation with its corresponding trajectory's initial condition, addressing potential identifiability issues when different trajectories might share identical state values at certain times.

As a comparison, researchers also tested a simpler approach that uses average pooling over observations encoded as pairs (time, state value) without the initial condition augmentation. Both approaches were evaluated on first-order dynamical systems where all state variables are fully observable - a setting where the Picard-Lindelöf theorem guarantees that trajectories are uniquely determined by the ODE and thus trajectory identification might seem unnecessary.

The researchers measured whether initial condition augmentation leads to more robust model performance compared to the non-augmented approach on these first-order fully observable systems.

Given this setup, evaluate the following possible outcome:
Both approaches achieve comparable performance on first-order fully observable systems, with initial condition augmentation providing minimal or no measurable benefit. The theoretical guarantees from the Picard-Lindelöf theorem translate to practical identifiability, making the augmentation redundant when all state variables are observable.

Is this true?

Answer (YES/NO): NO